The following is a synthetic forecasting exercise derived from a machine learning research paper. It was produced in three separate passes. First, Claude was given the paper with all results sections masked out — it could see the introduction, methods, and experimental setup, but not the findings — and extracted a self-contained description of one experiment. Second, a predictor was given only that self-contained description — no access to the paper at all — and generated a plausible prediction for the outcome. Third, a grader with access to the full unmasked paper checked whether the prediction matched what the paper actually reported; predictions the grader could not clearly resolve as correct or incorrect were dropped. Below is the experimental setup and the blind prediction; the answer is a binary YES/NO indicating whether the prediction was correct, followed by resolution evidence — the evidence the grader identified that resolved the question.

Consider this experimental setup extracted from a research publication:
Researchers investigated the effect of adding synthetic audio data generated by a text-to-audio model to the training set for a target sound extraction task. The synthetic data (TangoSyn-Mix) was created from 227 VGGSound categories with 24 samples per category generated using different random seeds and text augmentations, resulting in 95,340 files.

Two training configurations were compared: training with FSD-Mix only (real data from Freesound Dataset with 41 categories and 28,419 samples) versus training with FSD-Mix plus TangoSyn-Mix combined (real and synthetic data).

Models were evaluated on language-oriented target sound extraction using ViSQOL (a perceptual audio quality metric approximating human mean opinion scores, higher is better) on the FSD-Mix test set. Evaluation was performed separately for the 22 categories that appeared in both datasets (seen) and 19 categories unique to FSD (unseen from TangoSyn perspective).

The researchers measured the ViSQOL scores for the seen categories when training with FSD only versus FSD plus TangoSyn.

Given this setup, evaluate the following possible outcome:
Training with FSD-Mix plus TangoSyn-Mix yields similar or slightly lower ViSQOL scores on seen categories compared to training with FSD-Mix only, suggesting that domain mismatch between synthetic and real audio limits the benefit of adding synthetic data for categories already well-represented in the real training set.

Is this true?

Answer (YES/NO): NO